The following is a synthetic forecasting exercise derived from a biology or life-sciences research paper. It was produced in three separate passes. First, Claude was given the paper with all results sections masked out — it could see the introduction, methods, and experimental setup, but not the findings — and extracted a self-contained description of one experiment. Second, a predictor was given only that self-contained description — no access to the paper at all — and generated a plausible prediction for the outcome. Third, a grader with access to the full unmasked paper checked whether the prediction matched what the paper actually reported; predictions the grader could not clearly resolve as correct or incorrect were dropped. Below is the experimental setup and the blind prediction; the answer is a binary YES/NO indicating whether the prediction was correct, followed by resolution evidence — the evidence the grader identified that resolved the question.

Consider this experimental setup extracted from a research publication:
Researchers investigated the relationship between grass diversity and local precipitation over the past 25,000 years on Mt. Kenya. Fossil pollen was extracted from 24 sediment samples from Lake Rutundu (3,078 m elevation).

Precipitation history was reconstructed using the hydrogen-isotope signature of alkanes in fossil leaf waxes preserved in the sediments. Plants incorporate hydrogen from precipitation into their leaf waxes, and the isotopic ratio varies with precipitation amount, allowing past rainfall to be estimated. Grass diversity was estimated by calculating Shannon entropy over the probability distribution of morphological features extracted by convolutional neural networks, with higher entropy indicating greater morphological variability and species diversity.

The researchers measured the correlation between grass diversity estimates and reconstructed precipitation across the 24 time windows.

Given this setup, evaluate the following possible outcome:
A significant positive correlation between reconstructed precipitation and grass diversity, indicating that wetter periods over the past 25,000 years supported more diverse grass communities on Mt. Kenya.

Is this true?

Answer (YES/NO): NO